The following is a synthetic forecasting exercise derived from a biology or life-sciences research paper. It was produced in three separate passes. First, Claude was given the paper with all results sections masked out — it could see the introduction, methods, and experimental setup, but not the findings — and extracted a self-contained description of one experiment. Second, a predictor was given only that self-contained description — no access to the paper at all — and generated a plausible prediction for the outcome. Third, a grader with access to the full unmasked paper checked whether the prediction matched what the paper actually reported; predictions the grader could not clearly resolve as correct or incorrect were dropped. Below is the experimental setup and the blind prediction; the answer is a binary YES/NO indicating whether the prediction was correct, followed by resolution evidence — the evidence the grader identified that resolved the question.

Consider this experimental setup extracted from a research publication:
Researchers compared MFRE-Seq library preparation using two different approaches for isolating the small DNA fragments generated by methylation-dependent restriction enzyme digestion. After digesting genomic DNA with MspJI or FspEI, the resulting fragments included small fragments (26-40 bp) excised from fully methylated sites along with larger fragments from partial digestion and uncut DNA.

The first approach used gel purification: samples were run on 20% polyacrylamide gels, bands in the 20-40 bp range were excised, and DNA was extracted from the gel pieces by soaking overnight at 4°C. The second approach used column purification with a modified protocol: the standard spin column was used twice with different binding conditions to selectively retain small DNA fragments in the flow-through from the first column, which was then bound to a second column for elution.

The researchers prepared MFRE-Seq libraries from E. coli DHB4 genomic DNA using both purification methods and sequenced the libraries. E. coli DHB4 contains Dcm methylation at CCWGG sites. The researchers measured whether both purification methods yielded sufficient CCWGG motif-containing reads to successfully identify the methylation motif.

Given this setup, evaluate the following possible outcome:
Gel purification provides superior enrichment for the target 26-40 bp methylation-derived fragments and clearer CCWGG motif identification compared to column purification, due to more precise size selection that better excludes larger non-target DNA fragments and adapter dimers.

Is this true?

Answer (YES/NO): NO